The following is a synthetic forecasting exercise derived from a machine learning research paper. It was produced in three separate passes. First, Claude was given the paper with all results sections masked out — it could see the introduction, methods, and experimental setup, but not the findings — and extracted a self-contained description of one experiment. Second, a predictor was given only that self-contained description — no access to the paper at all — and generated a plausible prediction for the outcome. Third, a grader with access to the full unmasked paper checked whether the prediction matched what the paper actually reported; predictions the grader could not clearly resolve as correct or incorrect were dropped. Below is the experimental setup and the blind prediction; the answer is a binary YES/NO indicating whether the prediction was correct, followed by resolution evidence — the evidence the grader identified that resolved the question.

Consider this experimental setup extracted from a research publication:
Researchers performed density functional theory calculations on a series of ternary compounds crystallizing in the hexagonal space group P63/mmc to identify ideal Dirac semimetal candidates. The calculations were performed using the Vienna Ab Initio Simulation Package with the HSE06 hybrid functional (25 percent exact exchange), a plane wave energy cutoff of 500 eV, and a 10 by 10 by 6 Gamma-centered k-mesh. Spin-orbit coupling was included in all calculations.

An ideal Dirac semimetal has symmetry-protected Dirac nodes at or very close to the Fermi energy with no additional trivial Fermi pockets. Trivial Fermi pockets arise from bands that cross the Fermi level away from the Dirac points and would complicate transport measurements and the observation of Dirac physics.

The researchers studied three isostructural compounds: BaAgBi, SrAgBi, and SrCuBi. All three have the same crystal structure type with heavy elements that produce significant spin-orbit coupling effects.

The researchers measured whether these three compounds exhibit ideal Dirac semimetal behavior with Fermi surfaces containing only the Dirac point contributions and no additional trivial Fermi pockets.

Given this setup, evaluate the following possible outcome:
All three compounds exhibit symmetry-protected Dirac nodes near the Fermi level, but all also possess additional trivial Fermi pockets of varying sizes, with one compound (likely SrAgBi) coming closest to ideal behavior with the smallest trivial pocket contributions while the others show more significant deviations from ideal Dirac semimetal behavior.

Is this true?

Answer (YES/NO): NO